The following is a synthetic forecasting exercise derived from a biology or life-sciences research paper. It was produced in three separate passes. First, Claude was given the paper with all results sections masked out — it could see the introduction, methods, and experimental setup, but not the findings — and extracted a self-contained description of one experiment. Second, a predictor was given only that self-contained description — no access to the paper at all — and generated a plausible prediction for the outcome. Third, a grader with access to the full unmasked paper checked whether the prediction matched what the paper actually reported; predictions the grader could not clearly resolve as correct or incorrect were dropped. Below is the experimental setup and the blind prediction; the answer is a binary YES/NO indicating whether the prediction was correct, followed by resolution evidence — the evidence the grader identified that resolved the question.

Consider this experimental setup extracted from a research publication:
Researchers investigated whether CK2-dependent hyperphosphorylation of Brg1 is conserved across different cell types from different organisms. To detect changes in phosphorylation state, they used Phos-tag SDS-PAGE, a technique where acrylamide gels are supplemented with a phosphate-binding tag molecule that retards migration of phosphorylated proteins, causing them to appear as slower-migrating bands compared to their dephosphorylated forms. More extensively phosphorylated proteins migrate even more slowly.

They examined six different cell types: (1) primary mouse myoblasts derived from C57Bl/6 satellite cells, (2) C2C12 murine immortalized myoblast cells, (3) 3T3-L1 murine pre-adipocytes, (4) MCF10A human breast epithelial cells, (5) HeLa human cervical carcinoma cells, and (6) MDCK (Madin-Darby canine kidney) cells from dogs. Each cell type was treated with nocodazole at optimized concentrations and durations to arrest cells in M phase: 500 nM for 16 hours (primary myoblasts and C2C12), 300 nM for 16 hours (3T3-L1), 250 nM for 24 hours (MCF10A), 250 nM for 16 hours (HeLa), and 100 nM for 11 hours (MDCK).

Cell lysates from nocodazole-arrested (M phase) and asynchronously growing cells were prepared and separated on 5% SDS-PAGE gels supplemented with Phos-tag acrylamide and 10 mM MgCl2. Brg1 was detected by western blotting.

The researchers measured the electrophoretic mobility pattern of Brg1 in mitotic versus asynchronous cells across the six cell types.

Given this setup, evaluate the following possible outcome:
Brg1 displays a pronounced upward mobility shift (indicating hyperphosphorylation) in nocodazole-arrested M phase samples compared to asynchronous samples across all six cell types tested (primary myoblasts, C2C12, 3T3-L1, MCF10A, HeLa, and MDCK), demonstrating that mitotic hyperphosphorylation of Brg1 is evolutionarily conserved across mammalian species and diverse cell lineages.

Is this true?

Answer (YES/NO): YES